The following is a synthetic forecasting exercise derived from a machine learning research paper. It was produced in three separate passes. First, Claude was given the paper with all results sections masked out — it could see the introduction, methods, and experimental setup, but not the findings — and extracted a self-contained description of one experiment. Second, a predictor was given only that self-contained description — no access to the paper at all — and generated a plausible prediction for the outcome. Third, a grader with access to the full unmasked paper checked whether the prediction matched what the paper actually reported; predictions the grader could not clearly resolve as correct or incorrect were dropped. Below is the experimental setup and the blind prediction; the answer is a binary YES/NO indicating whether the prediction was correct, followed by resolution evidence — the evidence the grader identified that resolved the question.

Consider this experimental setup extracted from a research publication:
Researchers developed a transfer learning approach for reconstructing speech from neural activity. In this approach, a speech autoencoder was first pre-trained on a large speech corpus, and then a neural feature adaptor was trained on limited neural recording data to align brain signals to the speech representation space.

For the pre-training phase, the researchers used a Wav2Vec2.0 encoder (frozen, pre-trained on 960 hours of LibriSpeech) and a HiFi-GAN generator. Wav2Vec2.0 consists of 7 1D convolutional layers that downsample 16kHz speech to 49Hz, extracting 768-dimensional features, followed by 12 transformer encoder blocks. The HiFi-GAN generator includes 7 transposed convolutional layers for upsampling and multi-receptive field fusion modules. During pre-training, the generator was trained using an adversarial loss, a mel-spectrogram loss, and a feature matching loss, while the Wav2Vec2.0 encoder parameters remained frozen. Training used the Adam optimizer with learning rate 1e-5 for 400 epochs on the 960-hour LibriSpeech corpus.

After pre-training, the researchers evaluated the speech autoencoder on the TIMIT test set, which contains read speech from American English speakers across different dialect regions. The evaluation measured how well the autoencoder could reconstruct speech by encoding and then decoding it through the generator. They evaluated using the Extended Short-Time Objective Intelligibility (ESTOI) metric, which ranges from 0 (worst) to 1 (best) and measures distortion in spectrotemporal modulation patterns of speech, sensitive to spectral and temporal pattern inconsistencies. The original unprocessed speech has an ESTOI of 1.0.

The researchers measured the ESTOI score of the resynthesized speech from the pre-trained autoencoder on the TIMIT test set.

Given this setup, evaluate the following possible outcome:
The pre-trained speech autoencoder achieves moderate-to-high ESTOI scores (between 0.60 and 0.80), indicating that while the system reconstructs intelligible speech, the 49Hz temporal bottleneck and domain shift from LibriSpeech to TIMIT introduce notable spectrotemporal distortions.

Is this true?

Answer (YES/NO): NO